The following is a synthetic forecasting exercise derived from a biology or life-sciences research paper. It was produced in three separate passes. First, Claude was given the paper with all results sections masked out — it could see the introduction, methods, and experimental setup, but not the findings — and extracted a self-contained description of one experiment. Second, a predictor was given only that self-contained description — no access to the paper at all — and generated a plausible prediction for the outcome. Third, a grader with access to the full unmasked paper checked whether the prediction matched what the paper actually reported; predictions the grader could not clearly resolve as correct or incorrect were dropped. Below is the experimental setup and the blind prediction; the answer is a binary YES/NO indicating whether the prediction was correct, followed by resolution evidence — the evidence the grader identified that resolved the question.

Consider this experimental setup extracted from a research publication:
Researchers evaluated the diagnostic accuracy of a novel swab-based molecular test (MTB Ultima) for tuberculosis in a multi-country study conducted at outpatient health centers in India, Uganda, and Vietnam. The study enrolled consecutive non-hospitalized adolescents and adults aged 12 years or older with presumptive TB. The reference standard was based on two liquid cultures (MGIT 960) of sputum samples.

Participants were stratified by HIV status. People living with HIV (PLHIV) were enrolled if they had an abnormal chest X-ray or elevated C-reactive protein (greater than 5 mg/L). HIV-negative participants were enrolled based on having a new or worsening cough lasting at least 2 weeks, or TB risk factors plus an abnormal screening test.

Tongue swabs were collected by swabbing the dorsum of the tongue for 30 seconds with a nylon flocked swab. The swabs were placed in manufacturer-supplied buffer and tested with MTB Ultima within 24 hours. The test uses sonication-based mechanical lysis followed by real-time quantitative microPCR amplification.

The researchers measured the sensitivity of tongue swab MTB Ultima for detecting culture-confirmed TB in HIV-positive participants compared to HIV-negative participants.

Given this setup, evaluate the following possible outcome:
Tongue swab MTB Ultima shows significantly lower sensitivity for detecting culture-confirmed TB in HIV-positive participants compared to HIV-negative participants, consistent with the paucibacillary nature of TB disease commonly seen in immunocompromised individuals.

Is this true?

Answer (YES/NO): NO